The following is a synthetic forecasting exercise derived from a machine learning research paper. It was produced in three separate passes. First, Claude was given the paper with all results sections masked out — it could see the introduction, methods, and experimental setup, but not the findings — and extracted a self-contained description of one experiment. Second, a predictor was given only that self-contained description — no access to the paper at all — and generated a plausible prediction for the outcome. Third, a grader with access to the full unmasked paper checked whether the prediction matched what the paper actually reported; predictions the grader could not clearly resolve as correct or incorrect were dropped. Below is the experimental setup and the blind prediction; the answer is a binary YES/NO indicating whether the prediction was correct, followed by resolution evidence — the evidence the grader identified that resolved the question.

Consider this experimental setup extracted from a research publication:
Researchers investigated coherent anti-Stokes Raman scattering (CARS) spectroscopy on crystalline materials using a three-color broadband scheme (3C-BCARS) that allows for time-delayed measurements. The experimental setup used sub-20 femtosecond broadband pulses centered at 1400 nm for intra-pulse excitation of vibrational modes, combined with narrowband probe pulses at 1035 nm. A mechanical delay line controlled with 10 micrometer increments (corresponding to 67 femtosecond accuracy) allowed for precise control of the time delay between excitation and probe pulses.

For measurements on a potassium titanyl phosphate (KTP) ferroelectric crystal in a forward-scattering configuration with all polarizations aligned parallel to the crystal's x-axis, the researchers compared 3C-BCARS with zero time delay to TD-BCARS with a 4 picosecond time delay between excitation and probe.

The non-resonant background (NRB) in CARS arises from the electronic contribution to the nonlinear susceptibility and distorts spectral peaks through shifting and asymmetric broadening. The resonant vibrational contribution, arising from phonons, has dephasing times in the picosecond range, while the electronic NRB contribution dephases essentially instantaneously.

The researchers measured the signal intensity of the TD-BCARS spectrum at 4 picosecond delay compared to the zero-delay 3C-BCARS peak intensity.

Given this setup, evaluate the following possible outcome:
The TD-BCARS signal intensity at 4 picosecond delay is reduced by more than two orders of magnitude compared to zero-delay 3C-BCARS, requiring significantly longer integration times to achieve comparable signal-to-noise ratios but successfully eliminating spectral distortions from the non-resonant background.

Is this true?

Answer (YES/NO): NO